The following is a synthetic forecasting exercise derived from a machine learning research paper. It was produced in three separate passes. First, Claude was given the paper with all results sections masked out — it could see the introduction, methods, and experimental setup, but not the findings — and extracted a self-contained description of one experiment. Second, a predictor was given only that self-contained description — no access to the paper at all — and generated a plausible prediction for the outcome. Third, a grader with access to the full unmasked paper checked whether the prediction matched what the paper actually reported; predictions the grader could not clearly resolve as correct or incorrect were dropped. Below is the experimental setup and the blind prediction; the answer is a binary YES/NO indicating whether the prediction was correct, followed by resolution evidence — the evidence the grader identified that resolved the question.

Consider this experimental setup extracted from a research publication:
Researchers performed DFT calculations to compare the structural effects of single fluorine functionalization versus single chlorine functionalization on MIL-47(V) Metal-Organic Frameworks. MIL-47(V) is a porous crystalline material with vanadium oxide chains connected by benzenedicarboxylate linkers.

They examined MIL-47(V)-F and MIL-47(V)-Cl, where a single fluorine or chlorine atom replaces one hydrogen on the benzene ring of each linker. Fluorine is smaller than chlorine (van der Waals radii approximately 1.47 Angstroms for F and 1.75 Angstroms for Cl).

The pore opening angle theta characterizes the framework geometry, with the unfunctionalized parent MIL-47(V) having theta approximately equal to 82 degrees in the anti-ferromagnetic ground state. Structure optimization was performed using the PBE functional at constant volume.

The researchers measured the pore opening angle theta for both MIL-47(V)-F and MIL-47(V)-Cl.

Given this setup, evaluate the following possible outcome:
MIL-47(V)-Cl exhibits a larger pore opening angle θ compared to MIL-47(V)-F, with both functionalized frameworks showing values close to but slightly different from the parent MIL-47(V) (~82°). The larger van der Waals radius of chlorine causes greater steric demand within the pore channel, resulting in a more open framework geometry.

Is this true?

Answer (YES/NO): NO